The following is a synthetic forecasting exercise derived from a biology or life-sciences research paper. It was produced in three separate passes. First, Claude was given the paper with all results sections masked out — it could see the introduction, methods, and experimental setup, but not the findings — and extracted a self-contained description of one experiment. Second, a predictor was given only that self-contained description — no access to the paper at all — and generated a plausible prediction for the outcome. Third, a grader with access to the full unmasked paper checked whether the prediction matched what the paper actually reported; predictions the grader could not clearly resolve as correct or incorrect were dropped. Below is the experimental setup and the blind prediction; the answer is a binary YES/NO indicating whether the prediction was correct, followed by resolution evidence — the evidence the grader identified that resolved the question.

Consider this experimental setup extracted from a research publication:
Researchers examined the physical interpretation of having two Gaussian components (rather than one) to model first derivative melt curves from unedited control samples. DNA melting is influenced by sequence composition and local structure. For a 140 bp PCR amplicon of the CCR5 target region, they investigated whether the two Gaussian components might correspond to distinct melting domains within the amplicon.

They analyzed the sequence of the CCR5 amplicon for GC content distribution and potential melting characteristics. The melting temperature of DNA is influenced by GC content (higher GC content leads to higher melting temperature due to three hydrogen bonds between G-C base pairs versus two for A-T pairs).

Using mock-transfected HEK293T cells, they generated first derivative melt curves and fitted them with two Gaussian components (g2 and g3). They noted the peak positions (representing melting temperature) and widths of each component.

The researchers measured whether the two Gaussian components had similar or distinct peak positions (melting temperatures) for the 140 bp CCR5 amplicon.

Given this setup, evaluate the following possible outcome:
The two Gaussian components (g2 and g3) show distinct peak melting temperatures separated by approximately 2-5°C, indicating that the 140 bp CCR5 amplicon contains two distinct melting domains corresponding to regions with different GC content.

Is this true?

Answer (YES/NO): NO